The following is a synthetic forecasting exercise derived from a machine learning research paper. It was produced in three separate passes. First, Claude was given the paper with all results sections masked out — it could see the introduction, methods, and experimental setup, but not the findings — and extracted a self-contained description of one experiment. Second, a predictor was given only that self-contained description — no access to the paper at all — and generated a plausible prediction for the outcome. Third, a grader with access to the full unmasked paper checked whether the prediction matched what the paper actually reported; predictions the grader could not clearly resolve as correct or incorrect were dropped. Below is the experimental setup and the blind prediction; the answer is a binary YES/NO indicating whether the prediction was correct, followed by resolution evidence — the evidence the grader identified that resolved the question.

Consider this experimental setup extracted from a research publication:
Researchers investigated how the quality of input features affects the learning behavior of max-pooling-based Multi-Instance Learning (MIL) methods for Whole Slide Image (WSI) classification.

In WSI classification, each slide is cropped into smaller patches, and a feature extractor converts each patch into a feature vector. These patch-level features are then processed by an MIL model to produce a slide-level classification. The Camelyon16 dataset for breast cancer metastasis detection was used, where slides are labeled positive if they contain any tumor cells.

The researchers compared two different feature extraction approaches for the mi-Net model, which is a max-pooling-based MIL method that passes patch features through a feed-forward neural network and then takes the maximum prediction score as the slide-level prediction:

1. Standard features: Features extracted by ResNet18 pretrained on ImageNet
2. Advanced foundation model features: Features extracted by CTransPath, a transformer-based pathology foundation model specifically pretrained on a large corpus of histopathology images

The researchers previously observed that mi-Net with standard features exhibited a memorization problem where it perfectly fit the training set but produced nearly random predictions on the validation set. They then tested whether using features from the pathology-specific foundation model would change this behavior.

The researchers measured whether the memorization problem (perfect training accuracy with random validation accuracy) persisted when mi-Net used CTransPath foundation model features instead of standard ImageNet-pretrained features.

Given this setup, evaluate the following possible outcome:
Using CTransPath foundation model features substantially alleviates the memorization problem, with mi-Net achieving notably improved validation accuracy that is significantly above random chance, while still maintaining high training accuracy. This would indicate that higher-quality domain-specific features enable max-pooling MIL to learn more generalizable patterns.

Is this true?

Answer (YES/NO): YES